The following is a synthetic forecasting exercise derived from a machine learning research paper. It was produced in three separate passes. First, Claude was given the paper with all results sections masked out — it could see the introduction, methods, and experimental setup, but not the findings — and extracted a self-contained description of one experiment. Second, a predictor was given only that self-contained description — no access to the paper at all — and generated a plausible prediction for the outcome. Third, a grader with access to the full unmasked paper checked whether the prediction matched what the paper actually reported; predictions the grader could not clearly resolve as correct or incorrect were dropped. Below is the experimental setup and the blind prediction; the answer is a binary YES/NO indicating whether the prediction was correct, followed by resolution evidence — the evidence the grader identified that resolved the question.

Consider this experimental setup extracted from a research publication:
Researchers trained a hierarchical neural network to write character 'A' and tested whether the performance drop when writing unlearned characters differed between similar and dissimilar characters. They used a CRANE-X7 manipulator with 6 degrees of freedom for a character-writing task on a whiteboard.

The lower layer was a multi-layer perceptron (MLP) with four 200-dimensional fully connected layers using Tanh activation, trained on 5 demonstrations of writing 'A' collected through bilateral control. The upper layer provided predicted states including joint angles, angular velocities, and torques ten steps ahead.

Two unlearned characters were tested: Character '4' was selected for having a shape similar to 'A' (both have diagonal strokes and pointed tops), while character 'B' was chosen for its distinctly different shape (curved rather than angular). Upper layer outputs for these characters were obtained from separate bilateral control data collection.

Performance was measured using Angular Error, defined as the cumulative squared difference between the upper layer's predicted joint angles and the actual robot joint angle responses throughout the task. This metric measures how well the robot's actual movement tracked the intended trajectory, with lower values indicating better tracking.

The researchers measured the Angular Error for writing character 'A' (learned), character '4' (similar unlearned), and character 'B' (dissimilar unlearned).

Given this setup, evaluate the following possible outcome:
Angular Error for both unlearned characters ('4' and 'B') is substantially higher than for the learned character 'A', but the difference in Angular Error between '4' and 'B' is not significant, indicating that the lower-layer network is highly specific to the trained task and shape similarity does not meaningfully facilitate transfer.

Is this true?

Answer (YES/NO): NO